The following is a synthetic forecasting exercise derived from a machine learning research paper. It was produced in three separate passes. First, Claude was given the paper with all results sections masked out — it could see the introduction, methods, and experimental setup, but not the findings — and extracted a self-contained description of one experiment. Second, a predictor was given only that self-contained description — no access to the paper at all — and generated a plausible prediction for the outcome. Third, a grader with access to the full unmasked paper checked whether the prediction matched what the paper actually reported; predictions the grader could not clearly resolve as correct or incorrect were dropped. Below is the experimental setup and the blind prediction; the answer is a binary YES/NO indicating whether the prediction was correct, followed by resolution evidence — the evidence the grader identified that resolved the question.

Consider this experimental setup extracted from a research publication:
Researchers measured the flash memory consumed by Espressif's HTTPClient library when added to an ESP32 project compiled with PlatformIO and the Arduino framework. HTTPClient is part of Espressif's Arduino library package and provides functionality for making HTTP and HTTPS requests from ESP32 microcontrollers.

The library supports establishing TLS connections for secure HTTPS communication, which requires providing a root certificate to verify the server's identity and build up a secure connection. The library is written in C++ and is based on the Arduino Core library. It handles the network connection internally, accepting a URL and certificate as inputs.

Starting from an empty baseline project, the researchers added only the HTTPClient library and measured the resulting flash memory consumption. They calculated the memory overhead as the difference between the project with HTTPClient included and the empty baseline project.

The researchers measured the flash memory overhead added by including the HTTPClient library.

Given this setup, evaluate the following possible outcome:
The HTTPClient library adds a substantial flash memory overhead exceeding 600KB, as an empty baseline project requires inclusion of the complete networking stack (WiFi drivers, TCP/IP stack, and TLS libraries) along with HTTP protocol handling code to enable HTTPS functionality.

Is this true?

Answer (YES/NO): NO